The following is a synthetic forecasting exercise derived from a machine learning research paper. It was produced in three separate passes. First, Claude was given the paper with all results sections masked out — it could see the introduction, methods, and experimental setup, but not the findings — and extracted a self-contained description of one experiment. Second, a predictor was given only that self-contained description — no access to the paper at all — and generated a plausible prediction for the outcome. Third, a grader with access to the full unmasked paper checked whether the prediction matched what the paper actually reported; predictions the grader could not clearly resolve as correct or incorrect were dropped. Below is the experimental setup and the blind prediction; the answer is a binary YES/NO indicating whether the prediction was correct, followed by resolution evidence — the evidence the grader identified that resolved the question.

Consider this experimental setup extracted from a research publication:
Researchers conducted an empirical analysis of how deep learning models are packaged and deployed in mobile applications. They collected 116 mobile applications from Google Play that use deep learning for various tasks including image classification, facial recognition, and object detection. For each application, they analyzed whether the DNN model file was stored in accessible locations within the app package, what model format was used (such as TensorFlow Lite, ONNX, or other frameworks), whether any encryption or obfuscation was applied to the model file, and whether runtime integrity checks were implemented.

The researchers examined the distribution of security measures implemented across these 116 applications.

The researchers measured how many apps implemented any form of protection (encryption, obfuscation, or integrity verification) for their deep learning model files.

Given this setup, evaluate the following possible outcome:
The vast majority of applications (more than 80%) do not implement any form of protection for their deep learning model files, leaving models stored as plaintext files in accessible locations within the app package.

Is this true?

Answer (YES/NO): NO